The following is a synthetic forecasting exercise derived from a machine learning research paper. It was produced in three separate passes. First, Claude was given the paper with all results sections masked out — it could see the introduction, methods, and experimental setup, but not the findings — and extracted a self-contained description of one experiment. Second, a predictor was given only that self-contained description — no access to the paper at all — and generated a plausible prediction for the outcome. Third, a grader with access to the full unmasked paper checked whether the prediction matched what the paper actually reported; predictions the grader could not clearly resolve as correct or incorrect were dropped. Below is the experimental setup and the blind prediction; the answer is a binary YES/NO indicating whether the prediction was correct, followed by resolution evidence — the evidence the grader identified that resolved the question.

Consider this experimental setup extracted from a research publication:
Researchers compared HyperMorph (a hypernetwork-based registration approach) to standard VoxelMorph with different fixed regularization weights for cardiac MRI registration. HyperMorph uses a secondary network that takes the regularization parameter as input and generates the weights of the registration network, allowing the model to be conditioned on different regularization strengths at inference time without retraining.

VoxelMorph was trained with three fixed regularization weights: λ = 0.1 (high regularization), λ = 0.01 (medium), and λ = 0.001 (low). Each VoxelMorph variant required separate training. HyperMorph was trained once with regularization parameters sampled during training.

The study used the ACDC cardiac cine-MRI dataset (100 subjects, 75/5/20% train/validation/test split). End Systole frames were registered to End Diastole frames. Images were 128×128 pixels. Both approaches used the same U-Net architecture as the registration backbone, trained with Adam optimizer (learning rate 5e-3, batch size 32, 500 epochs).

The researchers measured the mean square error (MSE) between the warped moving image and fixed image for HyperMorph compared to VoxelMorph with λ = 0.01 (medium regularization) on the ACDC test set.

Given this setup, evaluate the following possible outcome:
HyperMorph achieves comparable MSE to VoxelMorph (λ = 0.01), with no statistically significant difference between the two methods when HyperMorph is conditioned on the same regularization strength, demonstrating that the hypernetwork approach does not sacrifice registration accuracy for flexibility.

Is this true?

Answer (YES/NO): NO